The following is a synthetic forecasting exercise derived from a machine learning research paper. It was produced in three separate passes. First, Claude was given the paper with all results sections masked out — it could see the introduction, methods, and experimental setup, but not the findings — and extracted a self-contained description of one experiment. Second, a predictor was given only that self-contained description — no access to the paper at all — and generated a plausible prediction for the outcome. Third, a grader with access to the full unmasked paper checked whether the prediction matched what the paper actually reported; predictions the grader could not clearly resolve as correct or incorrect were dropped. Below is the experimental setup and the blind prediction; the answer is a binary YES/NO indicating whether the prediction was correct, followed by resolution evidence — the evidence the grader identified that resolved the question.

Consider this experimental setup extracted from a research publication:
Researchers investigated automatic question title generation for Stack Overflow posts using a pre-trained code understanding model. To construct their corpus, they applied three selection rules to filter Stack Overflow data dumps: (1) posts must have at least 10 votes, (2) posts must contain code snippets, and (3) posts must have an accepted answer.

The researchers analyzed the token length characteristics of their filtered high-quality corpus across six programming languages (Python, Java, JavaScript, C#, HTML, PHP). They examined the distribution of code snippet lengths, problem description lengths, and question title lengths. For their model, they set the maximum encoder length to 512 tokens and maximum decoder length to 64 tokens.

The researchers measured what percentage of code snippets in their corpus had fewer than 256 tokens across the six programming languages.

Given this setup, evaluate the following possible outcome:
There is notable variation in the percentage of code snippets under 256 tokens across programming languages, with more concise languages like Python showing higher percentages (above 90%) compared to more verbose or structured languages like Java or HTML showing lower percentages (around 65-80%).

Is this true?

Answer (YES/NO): NO